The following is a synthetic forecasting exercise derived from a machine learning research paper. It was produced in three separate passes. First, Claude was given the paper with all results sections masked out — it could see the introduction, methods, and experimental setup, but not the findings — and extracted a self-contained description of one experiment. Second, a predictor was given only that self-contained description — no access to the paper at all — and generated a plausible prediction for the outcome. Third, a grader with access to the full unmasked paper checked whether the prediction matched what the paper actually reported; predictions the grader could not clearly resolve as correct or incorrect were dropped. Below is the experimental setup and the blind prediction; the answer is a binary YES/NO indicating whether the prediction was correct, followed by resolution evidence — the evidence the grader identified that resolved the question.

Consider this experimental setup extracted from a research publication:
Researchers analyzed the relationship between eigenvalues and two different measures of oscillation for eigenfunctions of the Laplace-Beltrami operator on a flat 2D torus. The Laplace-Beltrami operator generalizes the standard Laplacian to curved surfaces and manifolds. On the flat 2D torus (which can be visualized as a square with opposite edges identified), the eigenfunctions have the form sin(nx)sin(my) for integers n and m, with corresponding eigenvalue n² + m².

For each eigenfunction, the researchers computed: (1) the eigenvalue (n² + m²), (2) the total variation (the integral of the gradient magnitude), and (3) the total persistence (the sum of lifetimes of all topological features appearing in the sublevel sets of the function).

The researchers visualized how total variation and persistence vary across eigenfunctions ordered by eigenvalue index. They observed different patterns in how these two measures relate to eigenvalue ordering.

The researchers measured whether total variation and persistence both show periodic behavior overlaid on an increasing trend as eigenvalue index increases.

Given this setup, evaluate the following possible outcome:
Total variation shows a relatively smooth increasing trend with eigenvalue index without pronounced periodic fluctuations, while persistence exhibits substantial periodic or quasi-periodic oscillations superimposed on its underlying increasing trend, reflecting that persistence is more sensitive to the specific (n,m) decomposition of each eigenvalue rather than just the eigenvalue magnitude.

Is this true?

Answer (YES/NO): YES